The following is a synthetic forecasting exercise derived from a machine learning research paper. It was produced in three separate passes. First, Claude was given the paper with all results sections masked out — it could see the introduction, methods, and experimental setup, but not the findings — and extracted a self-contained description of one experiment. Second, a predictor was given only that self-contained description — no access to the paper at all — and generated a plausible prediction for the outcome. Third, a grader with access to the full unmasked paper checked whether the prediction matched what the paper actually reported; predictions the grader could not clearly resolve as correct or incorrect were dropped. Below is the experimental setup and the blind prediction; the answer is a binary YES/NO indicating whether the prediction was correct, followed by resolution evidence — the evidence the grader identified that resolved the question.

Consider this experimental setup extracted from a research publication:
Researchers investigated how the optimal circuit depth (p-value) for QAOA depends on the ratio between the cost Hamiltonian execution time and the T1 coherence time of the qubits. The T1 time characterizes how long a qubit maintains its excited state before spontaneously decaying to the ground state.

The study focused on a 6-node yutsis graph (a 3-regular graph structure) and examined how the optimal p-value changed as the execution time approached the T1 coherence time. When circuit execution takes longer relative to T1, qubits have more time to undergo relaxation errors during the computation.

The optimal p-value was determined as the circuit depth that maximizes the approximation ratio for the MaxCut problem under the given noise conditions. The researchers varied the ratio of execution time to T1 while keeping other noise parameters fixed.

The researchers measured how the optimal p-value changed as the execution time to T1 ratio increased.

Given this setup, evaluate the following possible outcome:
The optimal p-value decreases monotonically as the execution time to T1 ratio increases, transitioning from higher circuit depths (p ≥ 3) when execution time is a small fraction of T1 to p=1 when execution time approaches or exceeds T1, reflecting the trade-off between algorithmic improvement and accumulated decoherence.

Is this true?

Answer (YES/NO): NO